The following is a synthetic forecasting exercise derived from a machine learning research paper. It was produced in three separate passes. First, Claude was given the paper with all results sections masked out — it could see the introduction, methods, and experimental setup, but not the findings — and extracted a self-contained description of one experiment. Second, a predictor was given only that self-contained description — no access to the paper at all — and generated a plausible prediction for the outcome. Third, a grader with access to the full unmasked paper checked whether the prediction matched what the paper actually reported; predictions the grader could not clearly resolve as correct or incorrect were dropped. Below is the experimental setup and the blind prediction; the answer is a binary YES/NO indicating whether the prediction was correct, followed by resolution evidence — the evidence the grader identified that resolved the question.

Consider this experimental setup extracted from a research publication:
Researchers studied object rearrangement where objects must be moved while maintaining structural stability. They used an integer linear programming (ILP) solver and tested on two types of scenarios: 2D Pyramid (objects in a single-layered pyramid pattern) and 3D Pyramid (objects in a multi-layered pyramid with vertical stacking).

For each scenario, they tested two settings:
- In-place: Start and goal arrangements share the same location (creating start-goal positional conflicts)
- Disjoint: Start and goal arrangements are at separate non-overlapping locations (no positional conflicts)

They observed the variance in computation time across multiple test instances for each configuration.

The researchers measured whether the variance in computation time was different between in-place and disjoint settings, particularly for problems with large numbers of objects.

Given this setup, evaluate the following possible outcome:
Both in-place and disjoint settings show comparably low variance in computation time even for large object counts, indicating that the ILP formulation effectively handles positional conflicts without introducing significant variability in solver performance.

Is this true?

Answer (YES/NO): NO